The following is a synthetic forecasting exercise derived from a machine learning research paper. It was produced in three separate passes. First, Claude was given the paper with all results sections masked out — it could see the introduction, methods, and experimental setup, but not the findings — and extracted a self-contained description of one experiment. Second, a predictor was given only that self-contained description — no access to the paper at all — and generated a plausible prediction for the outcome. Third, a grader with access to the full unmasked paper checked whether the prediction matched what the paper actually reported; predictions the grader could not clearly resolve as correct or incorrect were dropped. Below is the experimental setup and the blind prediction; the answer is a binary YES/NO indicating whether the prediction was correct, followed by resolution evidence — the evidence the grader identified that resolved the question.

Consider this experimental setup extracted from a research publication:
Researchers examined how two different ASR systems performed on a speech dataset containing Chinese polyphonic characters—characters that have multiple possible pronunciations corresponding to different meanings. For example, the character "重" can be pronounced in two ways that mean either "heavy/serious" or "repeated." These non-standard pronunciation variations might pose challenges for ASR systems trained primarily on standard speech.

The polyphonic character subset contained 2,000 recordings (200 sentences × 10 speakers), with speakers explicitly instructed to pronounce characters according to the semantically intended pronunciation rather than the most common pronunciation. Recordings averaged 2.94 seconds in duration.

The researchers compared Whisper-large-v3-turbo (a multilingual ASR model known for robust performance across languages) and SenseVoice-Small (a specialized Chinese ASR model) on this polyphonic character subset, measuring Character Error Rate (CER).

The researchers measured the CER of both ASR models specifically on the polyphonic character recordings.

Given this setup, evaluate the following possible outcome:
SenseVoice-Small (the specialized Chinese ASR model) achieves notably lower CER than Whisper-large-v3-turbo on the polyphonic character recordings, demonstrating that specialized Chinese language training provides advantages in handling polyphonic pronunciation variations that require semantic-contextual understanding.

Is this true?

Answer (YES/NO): YES